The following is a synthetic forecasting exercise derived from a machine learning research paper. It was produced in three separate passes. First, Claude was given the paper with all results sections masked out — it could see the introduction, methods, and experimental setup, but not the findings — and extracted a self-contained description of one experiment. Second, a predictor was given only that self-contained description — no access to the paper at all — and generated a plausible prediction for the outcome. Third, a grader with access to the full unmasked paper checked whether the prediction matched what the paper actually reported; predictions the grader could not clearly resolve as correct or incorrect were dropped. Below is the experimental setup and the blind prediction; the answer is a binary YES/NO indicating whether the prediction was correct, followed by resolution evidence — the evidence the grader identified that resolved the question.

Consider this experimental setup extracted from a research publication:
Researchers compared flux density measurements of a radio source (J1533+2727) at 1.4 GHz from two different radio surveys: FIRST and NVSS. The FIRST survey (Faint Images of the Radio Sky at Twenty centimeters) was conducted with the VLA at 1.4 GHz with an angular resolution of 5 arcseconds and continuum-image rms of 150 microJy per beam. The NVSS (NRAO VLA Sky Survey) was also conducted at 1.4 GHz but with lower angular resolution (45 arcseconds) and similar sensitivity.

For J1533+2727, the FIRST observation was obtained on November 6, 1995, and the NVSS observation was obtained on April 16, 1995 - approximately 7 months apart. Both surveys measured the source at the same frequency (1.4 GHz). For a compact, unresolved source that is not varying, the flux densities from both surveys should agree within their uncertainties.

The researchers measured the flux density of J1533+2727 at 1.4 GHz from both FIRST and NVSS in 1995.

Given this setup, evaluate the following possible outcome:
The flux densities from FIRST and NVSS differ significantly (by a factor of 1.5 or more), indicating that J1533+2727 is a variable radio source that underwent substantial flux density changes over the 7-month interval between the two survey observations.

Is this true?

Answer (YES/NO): NO